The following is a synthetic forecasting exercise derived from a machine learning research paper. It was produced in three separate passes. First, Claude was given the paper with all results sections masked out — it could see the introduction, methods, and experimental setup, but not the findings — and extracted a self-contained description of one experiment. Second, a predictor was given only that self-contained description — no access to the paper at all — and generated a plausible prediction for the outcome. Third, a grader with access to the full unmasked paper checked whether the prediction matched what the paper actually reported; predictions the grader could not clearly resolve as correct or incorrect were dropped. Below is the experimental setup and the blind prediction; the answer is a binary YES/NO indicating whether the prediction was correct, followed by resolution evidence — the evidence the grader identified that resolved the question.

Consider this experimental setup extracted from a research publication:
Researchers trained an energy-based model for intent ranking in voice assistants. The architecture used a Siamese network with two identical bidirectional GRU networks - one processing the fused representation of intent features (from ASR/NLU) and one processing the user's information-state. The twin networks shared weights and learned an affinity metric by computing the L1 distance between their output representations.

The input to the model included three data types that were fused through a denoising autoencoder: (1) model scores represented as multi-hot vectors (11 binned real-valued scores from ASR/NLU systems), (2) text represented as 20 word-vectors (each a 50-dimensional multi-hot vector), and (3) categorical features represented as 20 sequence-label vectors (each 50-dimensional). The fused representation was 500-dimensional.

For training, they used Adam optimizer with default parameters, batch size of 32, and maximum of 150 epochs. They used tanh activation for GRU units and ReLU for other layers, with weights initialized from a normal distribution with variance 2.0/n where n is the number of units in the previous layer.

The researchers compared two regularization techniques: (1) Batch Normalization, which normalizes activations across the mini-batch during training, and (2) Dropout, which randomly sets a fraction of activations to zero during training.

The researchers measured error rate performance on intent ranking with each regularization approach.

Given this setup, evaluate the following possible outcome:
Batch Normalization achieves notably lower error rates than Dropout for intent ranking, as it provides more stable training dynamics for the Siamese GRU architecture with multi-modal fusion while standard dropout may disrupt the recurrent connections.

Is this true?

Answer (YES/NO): YES